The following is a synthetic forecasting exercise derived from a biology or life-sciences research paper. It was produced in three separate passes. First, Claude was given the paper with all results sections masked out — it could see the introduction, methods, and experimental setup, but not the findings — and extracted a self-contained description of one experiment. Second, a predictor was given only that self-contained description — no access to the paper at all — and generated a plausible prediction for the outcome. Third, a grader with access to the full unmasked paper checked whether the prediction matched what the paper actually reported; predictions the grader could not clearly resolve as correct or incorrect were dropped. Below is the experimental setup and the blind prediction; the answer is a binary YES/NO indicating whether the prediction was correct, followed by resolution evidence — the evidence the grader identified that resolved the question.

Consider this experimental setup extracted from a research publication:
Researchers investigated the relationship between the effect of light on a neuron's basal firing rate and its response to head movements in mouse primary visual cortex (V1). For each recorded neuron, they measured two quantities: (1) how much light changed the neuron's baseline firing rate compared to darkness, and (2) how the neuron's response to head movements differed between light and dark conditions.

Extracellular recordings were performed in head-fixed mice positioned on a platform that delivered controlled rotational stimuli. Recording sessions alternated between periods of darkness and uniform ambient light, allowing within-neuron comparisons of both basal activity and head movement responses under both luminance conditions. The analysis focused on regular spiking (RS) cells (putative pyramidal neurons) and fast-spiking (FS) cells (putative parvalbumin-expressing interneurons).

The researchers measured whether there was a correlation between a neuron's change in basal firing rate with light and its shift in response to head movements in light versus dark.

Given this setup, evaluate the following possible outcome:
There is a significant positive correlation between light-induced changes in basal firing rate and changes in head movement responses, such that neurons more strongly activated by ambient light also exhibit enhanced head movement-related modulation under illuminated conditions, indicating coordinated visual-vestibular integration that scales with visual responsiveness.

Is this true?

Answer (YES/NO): NO